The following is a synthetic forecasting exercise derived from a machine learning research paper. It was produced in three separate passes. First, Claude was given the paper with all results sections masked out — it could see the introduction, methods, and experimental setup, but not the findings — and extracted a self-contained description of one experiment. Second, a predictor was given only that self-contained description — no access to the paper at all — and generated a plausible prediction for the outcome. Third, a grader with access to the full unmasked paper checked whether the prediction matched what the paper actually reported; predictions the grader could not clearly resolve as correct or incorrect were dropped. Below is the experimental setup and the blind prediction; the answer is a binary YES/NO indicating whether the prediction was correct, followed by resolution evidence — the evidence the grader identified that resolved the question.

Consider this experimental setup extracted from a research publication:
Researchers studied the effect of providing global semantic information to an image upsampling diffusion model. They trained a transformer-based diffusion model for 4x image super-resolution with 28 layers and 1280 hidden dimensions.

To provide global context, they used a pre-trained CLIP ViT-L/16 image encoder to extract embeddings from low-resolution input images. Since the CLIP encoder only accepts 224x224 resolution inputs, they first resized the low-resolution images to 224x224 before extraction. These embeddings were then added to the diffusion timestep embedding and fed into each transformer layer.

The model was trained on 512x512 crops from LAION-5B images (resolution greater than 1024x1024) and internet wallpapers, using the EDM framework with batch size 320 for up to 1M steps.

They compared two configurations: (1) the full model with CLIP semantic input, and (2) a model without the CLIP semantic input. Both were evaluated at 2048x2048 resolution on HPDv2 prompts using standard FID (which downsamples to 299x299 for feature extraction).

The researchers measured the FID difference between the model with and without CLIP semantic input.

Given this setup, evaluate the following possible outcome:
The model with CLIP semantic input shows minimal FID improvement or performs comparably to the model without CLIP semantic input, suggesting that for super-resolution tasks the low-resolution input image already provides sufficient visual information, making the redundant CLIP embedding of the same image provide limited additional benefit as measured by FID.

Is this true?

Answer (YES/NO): YES